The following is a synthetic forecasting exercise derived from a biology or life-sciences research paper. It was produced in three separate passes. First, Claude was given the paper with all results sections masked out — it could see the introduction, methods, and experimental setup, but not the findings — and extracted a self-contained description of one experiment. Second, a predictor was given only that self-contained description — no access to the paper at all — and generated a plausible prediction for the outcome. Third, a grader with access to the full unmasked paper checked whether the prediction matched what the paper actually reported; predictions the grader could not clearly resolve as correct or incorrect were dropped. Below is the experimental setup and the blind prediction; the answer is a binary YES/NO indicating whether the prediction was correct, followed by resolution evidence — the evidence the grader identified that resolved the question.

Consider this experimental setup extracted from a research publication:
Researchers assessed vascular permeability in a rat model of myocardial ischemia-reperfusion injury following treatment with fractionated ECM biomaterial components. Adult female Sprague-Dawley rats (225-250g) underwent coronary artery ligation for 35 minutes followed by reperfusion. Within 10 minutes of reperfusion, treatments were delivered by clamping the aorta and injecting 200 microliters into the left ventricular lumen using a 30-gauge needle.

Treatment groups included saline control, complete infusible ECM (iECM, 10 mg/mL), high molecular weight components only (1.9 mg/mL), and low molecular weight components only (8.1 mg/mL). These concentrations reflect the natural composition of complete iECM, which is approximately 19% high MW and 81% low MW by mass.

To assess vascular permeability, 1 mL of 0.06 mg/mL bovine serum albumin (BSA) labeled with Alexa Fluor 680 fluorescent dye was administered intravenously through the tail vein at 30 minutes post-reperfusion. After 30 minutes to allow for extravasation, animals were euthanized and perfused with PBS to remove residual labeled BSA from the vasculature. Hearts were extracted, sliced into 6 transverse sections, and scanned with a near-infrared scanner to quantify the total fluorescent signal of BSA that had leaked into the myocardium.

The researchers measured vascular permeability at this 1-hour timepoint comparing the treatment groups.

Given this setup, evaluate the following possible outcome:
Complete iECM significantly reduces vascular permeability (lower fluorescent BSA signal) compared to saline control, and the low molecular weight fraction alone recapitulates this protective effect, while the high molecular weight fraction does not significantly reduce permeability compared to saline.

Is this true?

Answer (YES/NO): YES